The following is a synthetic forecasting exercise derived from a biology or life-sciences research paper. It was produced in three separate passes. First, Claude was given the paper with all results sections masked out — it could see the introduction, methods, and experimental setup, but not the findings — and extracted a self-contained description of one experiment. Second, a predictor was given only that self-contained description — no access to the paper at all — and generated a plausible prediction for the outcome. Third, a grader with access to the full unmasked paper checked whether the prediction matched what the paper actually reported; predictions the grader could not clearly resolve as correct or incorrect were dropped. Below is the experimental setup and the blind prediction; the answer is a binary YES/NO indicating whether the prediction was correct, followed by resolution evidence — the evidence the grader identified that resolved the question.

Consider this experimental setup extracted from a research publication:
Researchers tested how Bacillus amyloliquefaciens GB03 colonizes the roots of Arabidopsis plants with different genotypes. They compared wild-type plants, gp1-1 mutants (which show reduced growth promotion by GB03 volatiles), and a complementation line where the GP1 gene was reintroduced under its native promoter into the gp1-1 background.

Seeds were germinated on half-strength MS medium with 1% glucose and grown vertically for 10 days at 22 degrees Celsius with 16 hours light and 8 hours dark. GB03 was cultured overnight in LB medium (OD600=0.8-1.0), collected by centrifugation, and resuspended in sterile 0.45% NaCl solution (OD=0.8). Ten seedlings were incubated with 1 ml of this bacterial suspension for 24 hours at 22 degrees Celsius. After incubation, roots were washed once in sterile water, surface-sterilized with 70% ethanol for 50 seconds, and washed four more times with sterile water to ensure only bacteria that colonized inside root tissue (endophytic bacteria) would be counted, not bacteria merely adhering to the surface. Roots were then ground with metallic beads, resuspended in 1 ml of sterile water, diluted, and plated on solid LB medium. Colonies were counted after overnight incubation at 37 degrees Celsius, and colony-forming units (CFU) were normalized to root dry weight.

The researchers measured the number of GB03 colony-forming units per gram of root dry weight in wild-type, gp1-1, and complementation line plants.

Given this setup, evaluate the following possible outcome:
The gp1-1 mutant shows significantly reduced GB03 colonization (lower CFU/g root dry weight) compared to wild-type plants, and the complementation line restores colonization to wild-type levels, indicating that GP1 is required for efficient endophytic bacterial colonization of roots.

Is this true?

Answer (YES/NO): YES